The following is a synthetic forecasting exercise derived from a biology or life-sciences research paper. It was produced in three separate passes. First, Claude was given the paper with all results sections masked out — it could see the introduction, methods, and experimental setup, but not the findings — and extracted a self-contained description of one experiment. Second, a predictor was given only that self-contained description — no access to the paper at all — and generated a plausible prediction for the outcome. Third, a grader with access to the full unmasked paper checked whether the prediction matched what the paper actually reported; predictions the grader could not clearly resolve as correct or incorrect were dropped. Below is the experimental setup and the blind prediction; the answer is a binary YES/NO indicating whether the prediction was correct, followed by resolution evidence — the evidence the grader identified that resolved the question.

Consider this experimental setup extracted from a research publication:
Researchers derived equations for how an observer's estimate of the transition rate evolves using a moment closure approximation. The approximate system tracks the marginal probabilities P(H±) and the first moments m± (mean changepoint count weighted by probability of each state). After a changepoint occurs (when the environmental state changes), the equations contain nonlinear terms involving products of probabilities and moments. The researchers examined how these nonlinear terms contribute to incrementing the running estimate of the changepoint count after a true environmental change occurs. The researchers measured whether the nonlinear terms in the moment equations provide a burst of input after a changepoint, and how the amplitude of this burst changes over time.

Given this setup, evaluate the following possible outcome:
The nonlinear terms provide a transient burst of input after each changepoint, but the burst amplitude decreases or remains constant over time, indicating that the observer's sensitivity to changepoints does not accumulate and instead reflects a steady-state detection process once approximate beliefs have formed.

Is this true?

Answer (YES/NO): NO